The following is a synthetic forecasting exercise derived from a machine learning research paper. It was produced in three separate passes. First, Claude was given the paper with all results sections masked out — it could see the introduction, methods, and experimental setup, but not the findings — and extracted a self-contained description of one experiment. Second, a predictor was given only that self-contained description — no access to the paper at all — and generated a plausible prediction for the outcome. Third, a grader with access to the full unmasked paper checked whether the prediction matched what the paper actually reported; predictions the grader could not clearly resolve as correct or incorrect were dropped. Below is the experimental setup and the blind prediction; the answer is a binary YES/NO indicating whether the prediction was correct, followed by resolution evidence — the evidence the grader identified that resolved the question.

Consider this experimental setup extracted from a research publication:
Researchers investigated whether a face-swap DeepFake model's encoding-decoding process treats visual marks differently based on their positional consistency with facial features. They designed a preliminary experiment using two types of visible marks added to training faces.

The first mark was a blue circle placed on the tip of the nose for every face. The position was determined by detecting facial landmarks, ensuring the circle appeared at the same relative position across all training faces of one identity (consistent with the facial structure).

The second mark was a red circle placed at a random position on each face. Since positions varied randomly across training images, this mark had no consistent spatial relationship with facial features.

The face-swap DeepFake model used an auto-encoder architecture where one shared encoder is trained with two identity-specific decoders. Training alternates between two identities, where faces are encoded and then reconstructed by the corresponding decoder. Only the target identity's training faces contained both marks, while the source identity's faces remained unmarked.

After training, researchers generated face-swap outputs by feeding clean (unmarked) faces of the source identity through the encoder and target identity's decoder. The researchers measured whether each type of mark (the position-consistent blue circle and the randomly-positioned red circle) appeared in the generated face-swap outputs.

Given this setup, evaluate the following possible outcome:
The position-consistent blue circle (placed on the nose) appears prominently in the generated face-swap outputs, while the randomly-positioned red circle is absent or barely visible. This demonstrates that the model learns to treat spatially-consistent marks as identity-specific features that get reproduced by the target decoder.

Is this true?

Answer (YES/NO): YES